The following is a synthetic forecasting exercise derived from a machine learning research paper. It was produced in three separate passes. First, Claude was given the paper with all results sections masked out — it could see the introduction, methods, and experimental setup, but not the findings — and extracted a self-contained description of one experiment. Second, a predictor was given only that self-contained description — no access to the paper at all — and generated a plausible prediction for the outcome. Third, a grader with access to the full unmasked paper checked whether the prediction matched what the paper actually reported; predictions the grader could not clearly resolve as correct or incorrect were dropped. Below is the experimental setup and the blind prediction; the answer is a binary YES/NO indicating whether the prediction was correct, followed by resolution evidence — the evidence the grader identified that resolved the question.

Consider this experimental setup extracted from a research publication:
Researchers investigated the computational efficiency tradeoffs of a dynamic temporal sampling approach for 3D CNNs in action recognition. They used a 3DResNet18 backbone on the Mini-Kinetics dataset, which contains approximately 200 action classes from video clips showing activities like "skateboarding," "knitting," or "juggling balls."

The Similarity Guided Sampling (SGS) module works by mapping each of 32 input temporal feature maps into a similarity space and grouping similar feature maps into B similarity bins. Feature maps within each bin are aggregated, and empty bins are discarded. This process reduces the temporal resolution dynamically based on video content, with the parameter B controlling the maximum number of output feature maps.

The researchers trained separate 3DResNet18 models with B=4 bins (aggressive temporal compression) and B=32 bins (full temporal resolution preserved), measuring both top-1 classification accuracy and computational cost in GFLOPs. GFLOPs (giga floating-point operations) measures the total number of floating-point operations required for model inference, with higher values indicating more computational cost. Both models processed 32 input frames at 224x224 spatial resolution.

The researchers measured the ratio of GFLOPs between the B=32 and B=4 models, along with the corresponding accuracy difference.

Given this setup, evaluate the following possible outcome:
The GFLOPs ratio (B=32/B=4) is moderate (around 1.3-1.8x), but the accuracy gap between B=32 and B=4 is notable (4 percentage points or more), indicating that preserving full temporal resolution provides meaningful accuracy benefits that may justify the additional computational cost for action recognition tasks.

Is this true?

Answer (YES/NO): NO